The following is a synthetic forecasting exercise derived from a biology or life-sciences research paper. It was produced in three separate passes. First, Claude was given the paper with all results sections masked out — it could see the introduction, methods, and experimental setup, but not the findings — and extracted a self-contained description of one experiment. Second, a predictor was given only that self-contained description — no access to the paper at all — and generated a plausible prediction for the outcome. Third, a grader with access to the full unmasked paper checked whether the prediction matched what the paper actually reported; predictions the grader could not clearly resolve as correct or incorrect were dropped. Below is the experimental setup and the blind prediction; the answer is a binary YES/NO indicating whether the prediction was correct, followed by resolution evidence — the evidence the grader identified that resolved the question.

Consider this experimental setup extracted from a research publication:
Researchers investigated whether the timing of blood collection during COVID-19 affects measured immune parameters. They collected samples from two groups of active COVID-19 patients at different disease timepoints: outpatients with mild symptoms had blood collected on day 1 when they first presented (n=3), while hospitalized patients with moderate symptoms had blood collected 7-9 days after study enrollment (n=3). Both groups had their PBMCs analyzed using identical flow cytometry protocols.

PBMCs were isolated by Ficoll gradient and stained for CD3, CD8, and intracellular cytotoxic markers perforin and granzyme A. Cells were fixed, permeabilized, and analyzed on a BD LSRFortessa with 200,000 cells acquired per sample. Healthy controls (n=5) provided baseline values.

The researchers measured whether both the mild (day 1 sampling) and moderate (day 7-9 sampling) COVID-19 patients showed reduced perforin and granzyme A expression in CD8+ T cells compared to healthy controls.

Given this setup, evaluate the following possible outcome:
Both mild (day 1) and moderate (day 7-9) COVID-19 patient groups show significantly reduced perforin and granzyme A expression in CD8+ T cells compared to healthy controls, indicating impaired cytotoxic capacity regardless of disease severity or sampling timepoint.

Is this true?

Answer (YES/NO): NO